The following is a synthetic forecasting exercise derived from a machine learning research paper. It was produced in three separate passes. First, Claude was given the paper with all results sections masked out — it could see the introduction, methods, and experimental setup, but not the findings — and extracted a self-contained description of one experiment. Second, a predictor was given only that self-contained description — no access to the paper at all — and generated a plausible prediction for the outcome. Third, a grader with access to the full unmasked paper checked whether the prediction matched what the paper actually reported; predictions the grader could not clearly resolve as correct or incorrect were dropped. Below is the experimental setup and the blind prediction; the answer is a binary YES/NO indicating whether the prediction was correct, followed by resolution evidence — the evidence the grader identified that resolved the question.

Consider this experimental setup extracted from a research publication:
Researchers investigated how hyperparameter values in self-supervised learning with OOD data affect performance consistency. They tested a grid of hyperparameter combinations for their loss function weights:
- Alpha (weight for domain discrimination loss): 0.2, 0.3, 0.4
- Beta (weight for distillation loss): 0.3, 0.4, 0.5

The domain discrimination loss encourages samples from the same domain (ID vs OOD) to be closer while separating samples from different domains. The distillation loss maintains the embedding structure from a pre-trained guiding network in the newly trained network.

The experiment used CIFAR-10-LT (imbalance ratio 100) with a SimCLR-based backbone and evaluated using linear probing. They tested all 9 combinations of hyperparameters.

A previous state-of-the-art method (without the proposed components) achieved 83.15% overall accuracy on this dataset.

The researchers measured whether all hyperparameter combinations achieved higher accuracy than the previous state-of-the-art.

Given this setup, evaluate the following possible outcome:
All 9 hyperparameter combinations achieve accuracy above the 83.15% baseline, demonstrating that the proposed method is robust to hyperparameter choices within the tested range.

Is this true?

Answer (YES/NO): YES